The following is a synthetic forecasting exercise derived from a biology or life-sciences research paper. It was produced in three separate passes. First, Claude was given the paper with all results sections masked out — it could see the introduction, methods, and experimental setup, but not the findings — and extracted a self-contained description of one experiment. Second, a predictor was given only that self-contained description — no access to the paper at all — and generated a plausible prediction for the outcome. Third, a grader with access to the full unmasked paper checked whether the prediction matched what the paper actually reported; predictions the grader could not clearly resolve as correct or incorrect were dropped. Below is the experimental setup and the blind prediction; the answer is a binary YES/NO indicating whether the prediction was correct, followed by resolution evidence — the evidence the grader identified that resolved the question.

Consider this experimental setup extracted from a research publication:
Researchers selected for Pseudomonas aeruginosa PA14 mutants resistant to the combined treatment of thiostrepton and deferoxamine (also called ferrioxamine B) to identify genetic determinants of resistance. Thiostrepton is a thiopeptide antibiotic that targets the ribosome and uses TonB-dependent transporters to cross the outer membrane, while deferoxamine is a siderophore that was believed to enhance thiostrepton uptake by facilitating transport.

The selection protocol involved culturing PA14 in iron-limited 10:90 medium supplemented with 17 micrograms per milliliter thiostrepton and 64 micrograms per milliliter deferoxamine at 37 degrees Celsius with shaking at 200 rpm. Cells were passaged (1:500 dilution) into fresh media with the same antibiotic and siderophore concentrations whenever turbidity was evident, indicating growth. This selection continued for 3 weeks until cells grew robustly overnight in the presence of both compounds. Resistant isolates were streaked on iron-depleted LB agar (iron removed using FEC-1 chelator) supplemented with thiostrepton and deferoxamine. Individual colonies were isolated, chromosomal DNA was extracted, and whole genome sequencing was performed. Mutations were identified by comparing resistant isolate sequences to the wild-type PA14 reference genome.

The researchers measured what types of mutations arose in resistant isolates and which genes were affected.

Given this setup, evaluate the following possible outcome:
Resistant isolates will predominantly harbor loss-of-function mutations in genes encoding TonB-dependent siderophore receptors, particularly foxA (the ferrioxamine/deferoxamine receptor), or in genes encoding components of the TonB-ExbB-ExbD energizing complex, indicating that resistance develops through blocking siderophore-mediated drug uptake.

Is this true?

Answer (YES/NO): YES